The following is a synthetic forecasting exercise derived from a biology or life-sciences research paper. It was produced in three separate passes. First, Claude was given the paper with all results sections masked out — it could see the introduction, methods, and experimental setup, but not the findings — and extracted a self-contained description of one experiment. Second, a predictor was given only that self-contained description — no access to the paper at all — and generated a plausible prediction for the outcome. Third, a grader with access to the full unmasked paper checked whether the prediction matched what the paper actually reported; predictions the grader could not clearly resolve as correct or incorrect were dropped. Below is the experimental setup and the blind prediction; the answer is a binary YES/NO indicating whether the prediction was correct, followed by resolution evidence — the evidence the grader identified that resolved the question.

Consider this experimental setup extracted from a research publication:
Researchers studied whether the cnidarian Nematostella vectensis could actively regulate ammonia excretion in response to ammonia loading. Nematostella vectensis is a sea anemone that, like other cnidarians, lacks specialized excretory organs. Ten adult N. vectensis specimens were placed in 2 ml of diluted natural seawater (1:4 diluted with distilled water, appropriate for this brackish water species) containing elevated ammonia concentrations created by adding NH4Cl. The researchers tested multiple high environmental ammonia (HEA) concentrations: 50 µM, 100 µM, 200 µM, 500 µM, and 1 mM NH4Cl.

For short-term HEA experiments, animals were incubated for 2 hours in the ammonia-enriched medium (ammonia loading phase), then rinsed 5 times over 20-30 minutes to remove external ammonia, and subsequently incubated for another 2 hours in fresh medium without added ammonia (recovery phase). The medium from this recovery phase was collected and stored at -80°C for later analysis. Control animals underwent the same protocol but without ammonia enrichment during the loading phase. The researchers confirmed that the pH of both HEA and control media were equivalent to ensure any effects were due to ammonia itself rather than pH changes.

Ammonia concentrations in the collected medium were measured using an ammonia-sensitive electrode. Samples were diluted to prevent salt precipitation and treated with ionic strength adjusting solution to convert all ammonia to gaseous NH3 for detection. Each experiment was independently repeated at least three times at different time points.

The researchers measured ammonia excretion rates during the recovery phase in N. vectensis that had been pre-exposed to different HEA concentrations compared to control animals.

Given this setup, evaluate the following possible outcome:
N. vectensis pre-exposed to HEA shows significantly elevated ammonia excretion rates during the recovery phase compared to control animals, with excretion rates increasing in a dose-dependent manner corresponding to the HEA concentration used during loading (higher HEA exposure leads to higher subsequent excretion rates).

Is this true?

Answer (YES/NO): NO